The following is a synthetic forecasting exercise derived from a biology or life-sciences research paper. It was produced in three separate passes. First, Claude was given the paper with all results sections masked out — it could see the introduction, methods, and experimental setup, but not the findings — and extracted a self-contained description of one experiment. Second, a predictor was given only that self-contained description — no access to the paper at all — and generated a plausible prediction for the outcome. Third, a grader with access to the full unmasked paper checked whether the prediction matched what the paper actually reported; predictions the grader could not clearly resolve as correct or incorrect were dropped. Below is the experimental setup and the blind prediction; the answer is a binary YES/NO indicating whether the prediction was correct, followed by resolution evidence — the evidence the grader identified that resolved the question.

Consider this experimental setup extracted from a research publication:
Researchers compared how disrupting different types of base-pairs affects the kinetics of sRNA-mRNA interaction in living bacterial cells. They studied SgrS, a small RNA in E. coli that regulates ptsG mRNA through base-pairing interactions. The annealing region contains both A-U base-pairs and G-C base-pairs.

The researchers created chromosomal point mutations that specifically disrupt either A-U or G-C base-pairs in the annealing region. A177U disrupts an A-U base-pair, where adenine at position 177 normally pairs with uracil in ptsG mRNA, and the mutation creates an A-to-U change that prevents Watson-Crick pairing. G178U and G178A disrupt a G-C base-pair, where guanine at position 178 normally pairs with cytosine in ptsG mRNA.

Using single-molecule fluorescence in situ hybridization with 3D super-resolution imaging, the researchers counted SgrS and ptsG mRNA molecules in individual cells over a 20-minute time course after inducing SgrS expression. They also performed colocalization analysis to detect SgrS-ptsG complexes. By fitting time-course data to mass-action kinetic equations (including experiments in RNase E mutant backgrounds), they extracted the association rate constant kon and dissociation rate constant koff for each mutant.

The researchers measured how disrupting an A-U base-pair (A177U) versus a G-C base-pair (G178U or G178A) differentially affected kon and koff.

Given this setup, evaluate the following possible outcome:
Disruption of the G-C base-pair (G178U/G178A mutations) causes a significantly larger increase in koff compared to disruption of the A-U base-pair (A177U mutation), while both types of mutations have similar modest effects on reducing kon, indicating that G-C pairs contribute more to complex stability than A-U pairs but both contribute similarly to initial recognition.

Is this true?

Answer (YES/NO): NO